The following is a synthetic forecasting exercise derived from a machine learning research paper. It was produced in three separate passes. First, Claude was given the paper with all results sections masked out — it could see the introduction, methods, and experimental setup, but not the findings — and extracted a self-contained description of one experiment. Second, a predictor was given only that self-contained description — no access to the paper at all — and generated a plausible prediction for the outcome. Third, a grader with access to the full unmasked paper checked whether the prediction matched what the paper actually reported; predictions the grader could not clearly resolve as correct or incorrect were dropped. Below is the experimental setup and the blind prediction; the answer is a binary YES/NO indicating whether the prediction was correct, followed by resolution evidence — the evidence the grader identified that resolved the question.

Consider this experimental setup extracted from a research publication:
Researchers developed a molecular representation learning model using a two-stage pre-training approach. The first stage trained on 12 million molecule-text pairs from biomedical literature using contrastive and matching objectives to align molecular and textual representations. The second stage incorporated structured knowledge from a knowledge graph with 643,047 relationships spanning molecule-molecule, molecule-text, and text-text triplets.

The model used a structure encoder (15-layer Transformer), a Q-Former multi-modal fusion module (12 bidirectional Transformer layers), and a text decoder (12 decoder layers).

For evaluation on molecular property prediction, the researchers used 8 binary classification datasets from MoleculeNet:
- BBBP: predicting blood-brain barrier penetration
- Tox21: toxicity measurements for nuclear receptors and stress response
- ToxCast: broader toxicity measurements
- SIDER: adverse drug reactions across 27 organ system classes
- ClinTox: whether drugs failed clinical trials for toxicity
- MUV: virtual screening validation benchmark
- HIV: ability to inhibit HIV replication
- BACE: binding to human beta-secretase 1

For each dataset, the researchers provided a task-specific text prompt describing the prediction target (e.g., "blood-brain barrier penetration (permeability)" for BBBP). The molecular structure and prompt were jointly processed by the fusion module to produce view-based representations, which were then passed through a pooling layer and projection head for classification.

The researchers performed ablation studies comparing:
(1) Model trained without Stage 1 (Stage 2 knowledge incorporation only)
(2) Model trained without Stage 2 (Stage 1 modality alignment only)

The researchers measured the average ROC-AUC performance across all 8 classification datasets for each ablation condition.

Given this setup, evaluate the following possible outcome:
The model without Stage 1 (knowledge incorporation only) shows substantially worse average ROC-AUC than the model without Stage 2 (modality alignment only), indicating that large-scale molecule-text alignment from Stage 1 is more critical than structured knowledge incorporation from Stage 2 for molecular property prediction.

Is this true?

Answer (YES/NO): NO